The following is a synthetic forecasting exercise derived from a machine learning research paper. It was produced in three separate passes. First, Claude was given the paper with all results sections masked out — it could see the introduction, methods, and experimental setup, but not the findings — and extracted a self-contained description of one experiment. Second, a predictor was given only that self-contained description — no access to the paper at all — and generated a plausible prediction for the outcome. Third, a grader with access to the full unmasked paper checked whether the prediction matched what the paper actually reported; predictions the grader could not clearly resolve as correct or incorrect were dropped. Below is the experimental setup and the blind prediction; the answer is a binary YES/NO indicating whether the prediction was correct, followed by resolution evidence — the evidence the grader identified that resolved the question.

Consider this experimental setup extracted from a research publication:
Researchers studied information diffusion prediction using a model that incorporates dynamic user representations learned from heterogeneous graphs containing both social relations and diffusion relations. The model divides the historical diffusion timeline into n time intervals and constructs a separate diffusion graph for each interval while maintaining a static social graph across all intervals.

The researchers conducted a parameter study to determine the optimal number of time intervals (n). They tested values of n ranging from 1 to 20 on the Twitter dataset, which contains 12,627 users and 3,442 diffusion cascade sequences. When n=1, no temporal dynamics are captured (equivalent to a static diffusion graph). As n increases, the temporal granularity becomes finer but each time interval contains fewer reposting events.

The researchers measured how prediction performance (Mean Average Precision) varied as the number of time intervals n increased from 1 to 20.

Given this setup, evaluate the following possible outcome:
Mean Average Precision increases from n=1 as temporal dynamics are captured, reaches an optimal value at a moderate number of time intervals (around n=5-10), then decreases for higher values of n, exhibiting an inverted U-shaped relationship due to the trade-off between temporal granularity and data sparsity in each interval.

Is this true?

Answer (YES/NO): NO